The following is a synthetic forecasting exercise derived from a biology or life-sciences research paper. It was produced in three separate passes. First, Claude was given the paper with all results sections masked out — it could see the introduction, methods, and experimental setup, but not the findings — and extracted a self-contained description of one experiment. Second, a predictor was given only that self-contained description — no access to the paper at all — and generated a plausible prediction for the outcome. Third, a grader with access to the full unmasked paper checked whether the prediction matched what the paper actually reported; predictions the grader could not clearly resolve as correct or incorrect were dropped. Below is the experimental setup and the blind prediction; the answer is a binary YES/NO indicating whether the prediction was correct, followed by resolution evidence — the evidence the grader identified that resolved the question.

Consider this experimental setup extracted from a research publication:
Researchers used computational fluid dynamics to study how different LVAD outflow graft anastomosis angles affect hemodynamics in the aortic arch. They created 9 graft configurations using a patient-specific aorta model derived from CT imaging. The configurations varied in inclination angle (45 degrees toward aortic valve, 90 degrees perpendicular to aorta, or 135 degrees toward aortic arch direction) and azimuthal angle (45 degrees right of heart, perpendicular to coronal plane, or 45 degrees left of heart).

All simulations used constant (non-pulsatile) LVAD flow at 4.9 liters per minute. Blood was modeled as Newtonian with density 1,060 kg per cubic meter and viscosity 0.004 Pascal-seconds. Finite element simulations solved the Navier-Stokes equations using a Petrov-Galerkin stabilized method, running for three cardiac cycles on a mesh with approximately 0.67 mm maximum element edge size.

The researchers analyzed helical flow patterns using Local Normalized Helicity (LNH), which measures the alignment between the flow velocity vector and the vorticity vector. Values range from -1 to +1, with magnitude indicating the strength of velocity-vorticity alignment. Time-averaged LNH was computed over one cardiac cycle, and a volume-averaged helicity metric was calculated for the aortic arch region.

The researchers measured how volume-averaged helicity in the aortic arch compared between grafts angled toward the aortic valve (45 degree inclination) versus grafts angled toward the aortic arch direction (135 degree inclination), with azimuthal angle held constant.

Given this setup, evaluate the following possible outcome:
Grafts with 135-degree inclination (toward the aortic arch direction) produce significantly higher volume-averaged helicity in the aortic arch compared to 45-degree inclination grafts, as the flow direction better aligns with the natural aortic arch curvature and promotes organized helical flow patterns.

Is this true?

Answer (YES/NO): NO